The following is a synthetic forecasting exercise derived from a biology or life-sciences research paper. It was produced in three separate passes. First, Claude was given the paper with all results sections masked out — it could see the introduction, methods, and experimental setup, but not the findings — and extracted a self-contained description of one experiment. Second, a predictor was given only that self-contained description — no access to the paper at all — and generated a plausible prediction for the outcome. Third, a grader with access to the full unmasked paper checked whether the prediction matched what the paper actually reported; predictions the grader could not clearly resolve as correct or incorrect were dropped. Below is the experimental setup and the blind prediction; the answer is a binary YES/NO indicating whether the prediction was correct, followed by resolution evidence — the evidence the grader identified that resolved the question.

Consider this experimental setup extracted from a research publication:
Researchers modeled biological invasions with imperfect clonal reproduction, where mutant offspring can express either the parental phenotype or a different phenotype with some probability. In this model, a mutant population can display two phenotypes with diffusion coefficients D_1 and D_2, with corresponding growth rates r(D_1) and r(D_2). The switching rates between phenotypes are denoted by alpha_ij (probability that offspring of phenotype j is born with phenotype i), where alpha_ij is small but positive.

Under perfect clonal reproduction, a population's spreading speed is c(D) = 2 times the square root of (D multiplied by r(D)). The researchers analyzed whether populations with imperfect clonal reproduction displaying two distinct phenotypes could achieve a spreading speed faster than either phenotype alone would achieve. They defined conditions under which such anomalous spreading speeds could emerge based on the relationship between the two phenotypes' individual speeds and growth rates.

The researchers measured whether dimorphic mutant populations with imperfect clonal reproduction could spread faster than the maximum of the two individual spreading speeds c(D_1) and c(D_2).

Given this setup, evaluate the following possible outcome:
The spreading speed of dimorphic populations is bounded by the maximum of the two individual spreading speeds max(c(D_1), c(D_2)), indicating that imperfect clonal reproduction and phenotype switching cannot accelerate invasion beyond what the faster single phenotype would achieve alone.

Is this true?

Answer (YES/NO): NO